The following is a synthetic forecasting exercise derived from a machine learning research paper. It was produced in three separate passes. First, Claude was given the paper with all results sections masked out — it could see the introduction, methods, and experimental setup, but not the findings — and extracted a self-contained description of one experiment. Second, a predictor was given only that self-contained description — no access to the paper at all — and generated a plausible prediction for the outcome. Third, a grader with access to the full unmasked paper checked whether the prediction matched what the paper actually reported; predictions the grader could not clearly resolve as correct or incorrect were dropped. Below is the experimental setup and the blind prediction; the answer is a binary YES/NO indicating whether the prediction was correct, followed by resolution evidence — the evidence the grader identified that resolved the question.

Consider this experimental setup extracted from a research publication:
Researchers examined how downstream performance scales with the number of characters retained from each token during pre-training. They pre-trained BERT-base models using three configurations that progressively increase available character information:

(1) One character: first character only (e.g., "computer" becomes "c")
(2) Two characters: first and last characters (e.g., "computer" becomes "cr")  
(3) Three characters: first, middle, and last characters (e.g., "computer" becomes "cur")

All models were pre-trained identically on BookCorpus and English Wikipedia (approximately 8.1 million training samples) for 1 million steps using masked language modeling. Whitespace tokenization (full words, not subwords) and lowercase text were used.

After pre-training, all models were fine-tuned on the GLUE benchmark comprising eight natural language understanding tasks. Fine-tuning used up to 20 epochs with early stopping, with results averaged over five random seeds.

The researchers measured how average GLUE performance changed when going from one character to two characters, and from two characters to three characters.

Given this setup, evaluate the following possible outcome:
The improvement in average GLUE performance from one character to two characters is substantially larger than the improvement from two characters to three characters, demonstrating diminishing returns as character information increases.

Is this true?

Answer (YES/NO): YES